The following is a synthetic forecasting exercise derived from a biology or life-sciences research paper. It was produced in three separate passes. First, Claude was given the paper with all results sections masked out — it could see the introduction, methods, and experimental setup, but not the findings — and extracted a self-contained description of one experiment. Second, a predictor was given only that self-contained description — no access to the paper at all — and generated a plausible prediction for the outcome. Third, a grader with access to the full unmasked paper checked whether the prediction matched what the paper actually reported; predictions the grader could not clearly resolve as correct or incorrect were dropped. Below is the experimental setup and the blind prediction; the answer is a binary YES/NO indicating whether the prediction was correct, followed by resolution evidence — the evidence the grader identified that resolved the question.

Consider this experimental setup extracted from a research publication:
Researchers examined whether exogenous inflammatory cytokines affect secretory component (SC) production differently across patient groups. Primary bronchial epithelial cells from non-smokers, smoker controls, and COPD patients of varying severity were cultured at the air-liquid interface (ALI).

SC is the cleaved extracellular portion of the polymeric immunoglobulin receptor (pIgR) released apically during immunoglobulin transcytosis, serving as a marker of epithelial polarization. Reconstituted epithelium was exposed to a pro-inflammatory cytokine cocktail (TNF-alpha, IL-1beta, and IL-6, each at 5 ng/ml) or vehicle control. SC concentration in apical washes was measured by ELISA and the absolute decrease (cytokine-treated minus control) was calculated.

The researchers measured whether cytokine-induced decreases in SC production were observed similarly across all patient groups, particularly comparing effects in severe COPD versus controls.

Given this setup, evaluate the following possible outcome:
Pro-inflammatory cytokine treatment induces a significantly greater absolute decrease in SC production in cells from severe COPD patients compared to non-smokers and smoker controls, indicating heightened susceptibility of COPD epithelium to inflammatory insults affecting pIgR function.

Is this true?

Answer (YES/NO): NO